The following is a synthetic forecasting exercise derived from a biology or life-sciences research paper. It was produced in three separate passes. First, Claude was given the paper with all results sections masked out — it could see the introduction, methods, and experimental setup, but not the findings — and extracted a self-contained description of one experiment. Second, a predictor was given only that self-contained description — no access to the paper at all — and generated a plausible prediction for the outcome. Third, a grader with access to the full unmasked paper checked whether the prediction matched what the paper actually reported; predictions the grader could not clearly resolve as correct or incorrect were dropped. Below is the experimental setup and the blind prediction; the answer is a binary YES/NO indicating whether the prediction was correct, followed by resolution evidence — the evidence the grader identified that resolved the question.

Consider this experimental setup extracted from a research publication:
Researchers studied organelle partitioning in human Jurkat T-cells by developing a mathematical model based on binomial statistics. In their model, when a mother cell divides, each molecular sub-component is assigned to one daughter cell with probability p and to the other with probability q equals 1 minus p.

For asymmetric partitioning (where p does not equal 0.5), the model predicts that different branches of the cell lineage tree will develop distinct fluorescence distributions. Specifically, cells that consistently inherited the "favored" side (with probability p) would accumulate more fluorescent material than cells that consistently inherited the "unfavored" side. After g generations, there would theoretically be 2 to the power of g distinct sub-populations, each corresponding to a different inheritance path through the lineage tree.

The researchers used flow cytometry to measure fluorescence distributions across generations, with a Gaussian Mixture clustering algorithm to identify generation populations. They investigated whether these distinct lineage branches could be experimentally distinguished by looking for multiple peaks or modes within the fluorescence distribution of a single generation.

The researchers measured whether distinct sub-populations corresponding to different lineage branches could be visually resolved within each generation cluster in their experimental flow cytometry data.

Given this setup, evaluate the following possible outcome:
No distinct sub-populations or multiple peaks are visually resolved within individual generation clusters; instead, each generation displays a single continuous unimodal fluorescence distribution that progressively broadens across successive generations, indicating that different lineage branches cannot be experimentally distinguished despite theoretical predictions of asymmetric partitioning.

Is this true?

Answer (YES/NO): NO